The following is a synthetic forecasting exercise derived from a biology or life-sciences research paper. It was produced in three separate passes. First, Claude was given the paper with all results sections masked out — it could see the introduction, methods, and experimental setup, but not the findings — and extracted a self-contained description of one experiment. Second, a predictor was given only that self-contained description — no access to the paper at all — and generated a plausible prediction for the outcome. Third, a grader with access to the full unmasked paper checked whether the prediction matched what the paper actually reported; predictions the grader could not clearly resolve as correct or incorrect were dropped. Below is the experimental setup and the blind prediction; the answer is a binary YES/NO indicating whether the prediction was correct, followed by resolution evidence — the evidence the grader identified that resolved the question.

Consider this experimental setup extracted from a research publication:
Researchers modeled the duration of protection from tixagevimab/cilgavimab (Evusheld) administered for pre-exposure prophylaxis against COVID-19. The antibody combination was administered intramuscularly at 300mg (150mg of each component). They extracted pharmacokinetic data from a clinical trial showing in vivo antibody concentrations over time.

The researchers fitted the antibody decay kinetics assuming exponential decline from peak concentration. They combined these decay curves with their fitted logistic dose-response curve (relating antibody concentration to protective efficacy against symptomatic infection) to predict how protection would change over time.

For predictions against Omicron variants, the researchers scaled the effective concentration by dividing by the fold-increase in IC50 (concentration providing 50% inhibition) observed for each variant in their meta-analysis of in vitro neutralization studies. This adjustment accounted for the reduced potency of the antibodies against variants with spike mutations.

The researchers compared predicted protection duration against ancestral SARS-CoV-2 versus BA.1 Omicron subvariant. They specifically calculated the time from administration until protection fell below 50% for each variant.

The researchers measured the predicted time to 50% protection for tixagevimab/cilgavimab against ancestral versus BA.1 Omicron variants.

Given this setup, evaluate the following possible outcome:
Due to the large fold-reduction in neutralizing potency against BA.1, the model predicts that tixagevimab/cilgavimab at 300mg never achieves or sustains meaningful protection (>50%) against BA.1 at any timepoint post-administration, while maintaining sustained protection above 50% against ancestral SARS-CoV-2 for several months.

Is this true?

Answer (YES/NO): NO